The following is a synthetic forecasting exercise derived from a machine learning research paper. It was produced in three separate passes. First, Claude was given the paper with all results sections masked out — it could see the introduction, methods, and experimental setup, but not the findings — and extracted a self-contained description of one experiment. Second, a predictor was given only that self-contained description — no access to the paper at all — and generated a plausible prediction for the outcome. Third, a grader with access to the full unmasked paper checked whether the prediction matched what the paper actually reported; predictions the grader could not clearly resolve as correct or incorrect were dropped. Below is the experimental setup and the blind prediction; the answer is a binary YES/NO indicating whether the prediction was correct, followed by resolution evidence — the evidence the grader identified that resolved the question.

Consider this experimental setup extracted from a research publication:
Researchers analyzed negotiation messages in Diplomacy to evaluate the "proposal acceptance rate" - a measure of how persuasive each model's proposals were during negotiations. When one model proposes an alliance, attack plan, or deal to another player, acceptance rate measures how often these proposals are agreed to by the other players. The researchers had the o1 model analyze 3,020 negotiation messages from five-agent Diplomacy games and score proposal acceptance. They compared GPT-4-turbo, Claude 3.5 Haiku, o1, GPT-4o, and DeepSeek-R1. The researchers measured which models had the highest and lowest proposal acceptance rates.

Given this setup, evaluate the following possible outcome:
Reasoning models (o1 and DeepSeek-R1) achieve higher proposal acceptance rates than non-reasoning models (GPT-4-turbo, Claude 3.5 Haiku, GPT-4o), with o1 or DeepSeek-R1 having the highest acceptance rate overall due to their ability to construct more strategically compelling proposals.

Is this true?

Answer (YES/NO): YES